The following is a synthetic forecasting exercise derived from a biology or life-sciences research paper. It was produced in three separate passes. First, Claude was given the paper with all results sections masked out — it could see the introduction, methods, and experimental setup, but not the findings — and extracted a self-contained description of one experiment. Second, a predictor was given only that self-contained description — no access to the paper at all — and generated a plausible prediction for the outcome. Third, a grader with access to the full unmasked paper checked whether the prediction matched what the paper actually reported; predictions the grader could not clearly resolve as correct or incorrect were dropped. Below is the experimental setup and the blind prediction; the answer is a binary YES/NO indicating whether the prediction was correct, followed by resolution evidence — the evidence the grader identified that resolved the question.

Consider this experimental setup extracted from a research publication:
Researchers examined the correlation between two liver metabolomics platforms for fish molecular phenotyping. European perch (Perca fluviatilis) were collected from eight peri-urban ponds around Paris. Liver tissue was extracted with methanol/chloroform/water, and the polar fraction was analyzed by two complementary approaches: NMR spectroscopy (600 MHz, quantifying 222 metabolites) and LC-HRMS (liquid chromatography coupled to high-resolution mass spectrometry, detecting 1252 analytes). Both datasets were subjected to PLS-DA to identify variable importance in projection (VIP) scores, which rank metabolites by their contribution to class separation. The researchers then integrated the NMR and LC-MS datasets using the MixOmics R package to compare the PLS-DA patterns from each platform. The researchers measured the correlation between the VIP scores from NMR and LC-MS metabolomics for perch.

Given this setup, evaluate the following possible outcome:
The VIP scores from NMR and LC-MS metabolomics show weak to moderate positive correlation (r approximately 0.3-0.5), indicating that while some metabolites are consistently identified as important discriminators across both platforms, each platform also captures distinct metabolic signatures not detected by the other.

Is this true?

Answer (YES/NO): NO